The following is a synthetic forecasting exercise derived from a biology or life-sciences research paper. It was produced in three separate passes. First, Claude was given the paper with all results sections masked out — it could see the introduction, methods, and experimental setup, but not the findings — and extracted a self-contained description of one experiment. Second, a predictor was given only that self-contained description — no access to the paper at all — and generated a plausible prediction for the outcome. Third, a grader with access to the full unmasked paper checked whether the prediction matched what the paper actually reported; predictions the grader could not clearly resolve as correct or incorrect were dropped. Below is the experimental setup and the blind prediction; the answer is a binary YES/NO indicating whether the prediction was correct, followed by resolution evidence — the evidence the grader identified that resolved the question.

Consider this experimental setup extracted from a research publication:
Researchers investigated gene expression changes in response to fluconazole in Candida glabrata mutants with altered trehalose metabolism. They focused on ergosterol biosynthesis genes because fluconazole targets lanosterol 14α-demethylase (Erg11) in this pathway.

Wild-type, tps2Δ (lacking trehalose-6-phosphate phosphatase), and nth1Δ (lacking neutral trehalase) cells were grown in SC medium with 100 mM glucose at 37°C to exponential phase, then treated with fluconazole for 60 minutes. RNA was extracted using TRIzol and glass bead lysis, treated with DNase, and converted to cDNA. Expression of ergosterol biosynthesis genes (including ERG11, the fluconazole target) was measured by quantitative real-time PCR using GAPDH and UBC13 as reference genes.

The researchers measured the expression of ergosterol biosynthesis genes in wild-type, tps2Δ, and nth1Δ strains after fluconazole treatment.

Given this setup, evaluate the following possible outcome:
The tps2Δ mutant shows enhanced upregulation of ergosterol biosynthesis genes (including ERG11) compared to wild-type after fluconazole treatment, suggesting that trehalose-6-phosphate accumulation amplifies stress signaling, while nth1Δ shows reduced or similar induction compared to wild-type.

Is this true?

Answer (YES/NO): NO